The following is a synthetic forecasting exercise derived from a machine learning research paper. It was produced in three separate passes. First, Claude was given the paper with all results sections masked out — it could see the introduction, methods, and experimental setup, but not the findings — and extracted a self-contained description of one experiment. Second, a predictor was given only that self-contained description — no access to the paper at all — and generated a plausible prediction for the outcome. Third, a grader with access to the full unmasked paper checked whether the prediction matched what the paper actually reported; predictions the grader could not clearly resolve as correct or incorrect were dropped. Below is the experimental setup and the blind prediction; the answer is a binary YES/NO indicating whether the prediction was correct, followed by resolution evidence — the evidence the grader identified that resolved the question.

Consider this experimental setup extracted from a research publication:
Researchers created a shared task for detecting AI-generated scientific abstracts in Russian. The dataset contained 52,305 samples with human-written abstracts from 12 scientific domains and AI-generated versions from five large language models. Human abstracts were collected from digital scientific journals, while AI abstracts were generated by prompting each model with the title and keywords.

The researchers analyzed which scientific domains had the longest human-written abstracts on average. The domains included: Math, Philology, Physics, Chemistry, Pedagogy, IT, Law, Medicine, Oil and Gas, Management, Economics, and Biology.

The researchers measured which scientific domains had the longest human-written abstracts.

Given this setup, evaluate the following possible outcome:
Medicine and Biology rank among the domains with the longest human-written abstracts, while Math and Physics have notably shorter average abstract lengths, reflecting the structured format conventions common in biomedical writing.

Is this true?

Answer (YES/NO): NO